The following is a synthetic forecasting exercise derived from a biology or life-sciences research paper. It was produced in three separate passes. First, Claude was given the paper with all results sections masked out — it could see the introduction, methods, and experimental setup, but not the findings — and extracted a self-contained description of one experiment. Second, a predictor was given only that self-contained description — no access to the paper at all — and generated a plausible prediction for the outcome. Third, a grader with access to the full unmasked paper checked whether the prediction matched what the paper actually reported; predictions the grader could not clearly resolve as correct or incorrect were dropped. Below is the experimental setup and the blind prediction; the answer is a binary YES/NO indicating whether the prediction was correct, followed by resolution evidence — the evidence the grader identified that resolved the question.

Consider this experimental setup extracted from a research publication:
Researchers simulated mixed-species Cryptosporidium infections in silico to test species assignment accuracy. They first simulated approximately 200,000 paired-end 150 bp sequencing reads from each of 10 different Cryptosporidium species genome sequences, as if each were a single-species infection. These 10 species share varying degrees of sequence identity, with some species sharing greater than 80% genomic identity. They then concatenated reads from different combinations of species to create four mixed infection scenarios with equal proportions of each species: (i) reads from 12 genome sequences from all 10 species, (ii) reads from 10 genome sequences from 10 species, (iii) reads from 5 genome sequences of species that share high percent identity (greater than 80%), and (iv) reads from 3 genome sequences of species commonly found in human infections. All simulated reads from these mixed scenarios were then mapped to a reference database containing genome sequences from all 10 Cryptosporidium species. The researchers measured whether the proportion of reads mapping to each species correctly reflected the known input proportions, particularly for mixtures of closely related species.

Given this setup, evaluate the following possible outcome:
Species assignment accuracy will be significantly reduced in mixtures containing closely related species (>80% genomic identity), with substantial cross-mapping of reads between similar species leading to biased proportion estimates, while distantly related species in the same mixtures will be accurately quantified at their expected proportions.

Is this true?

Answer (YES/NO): NO